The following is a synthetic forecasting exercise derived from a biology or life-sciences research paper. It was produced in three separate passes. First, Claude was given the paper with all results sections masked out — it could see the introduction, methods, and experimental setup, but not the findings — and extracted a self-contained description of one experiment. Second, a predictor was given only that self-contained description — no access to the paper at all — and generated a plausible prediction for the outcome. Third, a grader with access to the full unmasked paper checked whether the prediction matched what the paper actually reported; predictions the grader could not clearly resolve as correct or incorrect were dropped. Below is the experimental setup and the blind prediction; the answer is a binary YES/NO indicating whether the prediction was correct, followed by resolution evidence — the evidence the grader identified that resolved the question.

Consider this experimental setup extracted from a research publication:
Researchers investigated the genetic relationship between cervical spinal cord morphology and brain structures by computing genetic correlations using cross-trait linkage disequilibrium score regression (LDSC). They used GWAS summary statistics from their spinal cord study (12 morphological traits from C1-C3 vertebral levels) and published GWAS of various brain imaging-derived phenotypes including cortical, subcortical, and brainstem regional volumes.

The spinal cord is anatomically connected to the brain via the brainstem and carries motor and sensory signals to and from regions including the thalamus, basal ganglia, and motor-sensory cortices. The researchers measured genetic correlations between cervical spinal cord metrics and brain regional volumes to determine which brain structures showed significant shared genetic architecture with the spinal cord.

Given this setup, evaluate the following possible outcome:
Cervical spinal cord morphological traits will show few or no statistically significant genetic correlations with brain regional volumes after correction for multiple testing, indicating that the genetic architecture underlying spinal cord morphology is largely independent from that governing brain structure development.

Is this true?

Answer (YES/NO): NO